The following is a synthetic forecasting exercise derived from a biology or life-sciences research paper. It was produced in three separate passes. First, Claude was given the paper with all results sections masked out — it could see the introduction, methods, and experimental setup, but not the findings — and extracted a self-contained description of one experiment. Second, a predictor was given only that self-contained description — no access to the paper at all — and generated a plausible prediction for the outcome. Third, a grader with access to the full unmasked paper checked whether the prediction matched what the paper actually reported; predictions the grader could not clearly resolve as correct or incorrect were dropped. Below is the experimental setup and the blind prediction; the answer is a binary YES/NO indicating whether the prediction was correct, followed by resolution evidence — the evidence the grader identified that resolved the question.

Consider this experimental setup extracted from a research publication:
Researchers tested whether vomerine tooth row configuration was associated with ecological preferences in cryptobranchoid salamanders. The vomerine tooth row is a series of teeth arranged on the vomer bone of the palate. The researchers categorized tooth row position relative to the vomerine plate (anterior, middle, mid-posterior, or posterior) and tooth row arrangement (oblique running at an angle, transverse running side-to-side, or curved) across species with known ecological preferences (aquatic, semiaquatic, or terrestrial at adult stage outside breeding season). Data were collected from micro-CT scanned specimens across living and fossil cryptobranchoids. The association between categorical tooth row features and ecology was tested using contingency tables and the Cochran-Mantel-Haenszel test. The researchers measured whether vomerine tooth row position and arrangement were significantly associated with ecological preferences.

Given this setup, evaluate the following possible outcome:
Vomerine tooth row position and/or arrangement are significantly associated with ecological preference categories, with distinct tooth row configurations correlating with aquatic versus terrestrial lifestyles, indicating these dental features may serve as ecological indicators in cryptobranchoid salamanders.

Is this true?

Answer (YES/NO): YES